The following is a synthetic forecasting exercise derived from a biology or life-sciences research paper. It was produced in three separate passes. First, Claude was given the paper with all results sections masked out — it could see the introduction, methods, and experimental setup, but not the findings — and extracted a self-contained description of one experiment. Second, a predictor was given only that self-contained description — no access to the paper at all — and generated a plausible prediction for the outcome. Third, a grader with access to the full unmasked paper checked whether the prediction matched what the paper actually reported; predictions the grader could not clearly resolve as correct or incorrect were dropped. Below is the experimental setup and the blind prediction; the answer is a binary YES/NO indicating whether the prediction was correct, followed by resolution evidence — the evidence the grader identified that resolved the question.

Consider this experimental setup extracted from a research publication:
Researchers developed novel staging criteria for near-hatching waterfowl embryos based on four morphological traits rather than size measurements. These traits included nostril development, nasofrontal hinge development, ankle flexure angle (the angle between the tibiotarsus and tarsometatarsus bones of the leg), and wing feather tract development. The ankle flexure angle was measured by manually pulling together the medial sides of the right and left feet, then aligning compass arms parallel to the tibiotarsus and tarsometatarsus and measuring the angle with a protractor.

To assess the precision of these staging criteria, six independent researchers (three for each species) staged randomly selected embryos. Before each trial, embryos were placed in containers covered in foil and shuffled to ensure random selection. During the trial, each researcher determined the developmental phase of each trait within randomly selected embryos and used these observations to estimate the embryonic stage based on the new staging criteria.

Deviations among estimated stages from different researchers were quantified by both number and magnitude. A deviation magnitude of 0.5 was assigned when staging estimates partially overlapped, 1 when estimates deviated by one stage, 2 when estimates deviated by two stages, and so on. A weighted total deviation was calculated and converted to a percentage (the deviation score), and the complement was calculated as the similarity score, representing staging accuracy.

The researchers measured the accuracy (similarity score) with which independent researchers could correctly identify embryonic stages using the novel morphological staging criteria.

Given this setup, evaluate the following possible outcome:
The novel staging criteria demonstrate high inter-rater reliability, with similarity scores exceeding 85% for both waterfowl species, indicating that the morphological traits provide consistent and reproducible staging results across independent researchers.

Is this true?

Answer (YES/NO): NO